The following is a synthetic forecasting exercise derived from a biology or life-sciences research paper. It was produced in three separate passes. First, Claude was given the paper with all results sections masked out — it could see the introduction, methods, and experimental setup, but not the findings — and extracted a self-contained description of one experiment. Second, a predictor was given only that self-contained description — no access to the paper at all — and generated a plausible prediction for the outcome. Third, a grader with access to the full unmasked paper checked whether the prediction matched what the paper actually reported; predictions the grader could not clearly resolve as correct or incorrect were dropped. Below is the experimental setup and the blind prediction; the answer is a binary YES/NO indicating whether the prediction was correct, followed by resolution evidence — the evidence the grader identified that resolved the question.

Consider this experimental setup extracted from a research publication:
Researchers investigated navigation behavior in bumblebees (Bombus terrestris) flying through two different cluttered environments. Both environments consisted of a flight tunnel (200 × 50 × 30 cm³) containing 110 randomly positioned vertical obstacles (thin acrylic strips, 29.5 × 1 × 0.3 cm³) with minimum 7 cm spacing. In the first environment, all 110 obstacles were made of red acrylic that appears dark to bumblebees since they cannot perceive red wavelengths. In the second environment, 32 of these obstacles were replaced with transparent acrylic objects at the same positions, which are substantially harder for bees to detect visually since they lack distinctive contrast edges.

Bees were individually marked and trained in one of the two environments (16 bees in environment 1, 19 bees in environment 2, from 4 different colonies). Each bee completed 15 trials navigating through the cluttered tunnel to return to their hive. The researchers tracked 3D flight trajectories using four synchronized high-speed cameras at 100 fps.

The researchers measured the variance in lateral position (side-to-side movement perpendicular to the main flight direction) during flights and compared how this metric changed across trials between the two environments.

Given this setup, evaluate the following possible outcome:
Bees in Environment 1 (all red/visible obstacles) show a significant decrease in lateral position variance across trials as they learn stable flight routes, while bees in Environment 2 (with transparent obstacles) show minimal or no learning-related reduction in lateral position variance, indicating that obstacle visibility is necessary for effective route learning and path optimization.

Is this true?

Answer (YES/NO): NO